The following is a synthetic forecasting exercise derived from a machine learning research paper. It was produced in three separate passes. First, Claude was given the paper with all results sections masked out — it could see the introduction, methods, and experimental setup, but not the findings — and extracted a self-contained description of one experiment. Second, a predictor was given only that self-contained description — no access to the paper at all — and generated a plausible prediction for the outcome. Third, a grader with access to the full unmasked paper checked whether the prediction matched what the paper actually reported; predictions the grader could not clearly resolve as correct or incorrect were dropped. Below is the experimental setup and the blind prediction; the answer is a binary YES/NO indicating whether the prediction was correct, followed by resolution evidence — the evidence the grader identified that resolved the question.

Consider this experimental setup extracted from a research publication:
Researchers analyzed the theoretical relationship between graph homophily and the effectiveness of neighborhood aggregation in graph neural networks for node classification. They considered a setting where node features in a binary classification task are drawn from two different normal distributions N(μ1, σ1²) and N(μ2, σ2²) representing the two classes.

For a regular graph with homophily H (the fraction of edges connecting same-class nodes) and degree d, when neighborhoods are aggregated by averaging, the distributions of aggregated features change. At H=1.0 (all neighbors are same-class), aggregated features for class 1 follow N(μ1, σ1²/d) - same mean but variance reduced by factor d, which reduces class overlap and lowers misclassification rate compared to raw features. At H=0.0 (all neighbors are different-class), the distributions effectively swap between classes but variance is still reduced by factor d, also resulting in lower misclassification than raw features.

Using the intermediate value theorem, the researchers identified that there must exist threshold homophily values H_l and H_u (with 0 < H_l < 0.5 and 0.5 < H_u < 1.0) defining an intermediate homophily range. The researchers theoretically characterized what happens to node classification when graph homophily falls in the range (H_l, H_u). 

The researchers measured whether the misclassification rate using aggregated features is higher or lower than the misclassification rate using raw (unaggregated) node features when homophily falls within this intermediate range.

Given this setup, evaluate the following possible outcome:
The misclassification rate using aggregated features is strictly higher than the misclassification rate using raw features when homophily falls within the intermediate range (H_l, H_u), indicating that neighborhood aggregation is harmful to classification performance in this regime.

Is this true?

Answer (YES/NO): YES